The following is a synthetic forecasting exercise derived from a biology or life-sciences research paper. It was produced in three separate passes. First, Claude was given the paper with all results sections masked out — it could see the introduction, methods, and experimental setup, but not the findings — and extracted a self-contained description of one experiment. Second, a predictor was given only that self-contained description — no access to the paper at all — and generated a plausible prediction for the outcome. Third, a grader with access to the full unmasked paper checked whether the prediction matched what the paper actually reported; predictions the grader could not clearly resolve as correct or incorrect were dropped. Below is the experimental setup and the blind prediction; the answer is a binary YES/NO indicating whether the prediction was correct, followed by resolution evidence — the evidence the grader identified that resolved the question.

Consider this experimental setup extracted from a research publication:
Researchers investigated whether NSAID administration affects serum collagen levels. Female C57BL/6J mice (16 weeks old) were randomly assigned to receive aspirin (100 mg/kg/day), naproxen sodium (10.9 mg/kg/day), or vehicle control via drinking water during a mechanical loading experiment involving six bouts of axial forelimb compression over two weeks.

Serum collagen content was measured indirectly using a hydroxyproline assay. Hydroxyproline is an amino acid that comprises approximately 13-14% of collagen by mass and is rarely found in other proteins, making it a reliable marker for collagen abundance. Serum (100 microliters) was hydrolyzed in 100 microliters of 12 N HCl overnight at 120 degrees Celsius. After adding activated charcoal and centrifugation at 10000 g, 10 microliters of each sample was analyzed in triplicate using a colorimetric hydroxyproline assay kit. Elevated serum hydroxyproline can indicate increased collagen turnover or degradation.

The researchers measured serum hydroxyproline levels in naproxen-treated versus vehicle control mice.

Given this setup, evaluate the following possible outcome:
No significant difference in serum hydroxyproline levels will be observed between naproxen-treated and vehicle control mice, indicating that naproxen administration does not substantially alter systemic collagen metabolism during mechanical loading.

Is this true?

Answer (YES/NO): YES